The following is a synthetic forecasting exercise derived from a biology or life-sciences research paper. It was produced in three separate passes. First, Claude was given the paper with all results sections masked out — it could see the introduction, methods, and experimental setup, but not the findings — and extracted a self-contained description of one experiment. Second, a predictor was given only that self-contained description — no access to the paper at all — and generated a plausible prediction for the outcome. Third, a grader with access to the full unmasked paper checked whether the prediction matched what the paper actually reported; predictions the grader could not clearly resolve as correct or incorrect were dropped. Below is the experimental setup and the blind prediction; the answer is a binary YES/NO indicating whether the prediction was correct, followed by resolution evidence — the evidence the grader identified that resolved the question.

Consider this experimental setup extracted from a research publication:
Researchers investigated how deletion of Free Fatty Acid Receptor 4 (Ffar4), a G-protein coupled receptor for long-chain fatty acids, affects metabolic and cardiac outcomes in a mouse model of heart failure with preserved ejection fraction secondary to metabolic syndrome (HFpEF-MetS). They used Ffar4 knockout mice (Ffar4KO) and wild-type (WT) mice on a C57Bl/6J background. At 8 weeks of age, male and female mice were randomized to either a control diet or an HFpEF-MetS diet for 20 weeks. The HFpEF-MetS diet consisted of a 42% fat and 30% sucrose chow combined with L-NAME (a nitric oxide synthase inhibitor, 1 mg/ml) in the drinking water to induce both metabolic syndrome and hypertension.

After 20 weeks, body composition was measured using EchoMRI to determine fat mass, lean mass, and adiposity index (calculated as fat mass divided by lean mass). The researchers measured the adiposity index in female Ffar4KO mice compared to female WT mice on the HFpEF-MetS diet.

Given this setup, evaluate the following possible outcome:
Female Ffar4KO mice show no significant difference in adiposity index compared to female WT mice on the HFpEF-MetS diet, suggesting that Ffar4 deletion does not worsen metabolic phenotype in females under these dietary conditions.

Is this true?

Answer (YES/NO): NO